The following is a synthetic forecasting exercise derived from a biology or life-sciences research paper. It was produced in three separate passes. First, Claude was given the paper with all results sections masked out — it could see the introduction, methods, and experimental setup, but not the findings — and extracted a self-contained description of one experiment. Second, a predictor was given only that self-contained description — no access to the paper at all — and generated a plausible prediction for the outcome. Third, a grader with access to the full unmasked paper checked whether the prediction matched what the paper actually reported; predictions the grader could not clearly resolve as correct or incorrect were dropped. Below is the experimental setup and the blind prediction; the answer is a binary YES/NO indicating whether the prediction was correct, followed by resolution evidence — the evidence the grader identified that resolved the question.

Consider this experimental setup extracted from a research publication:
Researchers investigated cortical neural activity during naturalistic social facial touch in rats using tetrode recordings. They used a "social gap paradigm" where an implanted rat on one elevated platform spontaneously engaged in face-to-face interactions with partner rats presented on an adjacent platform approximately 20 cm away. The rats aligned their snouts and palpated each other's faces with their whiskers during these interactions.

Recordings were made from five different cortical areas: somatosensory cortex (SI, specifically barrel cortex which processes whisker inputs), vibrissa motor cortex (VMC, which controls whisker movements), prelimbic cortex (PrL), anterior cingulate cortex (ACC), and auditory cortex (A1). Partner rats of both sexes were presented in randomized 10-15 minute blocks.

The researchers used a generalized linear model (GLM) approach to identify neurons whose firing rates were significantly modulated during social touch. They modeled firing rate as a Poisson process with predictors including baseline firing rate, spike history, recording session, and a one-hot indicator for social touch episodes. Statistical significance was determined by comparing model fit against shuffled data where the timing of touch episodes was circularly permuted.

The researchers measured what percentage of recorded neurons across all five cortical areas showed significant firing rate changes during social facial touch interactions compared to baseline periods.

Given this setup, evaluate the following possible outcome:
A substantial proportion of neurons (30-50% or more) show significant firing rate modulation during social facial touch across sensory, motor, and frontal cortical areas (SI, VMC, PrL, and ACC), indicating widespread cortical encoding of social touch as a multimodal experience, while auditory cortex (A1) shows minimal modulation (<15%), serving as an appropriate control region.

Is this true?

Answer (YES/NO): NO